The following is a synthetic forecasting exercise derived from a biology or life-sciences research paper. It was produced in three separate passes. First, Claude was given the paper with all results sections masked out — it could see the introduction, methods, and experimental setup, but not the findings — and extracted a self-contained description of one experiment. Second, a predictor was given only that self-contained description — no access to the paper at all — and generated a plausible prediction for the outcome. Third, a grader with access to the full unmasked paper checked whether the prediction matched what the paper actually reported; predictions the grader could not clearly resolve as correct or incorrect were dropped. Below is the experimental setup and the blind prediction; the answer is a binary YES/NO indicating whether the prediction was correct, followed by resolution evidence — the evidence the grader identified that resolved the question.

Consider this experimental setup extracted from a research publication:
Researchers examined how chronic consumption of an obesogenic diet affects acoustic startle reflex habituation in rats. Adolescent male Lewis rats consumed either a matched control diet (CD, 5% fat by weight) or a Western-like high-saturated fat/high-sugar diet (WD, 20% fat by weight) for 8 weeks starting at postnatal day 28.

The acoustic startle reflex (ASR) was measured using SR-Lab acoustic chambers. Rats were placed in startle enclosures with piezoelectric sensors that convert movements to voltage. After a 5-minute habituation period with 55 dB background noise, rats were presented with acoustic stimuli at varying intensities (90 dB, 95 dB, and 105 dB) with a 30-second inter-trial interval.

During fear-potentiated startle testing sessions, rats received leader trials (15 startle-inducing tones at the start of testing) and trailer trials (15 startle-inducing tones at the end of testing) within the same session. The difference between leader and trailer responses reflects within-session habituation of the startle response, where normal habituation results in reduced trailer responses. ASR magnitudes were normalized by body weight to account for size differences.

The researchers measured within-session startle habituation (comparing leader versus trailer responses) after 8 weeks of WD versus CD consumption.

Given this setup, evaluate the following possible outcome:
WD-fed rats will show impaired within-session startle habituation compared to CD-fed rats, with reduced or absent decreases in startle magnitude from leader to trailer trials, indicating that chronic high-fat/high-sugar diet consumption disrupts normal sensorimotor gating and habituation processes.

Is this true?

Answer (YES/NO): YES